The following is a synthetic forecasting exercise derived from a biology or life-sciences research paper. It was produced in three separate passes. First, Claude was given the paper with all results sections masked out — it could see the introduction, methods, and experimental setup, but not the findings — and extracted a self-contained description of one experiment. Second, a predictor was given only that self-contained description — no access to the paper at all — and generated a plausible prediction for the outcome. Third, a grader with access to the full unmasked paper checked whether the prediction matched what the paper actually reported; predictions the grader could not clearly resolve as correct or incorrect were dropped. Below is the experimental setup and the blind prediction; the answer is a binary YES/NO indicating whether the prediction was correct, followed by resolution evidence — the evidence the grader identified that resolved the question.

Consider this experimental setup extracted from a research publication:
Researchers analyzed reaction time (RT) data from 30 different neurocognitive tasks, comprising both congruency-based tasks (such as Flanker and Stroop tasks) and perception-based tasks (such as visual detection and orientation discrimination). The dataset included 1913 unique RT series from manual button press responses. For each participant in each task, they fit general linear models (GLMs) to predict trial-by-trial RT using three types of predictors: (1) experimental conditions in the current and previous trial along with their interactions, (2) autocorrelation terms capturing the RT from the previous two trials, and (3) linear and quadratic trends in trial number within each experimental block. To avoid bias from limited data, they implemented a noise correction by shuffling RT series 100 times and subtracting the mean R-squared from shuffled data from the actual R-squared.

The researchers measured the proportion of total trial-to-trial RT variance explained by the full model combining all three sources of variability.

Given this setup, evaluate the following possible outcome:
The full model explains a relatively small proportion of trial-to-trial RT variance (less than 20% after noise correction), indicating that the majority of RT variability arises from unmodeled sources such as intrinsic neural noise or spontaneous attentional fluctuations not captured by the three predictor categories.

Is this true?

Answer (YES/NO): YES